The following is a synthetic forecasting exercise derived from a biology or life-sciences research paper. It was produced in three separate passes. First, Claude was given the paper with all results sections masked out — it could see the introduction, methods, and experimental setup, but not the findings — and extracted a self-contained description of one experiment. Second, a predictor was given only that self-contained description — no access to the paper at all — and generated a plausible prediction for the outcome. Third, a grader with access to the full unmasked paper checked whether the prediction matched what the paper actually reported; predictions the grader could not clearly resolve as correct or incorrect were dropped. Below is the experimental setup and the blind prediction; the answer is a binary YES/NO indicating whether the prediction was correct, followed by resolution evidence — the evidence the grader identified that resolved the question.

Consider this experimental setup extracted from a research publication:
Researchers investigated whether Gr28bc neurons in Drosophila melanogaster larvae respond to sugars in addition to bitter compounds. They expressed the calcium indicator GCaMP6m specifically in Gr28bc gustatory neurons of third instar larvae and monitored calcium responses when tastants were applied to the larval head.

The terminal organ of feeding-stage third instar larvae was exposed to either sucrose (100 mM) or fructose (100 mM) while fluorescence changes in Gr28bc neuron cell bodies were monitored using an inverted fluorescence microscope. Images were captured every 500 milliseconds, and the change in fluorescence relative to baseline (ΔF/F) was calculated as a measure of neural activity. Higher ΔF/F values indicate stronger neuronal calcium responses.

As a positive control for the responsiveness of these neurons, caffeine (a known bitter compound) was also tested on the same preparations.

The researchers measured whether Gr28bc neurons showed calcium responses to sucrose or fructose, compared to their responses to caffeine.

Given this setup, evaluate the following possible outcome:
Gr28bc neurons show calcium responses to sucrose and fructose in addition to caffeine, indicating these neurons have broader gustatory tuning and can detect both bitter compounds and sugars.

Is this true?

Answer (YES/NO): NO